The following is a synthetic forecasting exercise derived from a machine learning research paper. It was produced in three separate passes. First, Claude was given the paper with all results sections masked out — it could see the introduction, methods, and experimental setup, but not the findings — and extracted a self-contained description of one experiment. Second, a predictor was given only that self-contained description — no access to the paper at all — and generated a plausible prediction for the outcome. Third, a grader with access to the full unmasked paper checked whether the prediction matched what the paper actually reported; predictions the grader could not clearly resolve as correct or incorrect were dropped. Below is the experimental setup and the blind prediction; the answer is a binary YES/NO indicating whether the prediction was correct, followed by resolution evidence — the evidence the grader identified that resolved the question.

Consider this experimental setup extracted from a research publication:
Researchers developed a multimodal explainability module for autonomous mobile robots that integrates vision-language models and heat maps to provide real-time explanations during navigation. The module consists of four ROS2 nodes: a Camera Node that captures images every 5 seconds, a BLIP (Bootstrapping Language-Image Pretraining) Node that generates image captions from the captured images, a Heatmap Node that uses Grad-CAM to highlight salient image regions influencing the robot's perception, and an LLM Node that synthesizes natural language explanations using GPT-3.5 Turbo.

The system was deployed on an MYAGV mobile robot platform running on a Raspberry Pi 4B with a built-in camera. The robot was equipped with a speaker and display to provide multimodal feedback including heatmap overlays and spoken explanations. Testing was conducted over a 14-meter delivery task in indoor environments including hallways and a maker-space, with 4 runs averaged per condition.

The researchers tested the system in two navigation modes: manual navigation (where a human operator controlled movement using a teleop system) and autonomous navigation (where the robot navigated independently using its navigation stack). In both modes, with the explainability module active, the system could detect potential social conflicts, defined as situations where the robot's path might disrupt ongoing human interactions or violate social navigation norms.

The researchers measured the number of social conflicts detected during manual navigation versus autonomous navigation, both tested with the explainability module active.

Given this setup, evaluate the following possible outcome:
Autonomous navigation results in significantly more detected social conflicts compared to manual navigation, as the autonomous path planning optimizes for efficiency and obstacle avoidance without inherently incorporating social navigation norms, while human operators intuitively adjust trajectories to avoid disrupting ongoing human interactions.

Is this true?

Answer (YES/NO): NO